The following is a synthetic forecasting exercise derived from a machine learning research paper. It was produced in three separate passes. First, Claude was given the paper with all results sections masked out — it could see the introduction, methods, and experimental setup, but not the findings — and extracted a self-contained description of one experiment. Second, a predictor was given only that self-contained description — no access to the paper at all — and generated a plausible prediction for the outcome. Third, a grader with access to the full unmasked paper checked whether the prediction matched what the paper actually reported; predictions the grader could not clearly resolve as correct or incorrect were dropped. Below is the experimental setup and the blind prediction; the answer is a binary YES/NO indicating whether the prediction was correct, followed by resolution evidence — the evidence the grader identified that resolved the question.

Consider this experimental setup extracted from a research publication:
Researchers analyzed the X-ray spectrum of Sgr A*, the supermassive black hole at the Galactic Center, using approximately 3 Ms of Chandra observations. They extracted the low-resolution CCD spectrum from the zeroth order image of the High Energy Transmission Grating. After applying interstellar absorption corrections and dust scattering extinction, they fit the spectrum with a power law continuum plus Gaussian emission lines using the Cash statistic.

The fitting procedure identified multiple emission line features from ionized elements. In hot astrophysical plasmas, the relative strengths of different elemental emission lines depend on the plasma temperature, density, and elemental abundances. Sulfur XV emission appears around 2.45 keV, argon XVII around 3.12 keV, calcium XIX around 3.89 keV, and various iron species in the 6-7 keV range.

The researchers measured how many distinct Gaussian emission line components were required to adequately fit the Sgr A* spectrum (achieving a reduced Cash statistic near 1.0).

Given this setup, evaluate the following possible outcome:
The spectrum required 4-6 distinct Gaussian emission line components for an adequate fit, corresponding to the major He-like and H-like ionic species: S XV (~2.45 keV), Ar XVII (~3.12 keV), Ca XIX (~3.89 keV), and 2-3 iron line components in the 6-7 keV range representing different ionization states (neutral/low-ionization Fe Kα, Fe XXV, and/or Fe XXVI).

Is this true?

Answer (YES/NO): YES